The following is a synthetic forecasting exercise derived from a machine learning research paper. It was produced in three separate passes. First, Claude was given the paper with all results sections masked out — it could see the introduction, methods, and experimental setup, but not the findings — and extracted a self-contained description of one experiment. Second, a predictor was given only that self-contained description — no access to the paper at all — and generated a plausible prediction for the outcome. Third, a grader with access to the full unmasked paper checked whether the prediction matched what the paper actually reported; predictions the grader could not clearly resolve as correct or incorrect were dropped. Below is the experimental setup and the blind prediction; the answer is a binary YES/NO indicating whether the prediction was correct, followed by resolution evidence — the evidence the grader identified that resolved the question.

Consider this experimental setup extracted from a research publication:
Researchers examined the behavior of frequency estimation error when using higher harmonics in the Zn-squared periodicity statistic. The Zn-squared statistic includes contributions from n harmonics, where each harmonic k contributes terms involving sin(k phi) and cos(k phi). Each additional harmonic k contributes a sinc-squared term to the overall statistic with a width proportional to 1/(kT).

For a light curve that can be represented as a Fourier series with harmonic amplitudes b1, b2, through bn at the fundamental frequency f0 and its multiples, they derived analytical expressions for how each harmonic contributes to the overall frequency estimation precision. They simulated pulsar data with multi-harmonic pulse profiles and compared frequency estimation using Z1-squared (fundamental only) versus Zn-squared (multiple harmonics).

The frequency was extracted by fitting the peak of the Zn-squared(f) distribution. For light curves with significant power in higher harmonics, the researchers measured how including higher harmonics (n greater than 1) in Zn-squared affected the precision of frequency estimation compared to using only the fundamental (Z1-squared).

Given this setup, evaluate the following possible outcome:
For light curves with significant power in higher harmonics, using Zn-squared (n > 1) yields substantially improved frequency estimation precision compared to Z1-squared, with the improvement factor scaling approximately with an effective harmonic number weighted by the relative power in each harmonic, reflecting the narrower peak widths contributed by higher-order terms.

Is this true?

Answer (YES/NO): YES